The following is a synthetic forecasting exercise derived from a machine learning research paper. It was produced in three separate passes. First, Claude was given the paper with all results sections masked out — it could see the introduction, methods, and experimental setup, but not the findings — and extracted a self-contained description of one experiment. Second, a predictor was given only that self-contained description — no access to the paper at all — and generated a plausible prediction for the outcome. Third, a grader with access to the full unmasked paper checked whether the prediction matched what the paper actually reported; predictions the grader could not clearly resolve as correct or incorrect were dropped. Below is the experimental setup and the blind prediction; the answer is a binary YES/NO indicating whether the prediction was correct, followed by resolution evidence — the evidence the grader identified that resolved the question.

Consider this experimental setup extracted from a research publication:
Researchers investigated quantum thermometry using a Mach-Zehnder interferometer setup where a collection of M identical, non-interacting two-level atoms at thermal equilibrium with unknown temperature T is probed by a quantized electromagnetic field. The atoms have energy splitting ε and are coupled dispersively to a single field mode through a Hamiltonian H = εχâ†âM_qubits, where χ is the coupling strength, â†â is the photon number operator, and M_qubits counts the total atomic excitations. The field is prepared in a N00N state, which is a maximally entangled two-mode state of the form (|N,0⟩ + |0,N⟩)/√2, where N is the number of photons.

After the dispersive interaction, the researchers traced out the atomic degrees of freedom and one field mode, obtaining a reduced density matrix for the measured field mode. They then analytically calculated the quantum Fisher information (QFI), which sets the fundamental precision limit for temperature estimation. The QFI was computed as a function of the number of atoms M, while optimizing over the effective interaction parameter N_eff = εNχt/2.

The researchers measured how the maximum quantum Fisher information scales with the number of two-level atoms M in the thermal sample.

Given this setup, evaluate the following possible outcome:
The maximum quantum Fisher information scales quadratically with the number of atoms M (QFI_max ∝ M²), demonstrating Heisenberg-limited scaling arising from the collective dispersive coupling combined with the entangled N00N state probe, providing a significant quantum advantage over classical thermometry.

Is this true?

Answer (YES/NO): NO